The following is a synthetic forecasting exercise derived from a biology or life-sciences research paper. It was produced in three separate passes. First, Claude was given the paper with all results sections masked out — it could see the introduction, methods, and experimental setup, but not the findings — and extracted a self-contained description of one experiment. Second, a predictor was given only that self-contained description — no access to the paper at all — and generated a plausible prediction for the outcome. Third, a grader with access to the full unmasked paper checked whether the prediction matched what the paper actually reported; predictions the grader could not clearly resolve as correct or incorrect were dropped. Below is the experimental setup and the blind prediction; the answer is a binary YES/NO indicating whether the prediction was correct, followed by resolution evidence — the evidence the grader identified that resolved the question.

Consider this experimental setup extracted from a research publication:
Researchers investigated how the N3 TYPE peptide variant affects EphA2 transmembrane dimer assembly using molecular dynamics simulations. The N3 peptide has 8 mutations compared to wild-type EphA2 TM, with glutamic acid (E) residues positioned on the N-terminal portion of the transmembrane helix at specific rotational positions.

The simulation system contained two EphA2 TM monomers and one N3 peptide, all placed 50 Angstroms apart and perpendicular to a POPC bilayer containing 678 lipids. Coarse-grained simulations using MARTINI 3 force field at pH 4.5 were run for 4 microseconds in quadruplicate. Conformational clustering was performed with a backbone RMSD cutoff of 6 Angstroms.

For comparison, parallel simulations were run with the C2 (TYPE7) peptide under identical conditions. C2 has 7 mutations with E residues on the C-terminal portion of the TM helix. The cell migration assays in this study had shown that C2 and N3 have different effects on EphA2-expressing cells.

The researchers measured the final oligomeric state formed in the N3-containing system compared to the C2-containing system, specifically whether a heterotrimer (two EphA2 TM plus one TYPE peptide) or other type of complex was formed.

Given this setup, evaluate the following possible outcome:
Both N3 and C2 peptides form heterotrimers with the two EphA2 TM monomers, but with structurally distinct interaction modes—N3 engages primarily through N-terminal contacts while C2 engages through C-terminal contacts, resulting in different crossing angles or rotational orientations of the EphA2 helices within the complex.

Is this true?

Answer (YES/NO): NO